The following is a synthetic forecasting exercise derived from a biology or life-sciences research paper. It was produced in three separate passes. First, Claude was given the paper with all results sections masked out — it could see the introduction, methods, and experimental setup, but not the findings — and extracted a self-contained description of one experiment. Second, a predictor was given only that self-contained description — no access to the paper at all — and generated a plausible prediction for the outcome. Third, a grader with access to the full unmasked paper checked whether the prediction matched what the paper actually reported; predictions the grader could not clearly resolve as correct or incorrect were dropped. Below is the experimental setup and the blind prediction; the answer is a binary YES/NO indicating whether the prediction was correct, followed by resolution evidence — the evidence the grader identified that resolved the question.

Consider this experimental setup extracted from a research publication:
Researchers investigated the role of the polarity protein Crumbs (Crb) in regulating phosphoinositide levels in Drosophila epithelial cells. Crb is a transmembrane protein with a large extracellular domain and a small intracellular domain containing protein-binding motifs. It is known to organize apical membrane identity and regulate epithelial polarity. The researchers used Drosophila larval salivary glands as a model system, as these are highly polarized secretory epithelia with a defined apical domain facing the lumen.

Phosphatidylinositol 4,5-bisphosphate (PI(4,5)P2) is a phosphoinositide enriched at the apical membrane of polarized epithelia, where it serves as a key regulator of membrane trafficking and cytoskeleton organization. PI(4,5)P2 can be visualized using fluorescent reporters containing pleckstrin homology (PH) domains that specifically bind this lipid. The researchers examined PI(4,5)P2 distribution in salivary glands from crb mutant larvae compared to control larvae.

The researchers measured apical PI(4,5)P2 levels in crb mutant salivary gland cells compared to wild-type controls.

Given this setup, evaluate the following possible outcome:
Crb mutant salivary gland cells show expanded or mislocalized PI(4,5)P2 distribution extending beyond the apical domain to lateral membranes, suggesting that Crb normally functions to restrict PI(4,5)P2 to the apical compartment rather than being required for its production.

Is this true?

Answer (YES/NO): NO